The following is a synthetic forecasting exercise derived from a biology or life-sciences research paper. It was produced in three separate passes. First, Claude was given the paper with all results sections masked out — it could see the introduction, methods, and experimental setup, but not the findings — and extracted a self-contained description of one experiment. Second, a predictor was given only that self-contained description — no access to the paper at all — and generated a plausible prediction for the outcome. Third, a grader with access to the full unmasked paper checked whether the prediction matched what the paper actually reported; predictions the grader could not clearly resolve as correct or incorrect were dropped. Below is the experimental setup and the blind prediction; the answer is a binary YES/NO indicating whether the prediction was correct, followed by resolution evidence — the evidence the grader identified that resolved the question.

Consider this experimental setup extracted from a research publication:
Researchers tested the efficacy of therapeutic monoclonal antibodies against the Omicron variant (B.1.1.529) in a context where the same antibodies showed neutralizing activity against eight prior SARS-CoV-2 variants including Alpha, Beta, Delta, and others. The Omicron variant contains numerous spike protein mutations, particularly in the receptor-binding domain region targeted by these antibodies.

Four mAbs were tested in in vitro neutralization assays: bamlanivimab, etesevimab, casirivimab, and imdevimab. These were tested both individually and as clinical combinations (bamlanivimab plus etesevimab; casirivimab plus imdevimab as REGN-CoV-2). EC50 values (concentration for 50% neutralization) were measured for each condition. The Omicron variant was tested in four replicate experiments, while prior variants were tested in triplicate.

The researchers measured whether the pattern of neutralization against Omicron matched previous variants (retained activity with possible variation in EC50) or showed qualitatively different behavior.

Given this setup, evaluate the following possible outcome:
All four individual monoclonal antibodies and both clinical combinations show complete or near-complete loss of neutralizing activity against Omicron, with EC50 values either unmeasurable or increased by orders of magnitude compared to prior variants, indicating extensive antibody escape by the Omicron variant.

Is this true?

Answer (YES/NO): YES